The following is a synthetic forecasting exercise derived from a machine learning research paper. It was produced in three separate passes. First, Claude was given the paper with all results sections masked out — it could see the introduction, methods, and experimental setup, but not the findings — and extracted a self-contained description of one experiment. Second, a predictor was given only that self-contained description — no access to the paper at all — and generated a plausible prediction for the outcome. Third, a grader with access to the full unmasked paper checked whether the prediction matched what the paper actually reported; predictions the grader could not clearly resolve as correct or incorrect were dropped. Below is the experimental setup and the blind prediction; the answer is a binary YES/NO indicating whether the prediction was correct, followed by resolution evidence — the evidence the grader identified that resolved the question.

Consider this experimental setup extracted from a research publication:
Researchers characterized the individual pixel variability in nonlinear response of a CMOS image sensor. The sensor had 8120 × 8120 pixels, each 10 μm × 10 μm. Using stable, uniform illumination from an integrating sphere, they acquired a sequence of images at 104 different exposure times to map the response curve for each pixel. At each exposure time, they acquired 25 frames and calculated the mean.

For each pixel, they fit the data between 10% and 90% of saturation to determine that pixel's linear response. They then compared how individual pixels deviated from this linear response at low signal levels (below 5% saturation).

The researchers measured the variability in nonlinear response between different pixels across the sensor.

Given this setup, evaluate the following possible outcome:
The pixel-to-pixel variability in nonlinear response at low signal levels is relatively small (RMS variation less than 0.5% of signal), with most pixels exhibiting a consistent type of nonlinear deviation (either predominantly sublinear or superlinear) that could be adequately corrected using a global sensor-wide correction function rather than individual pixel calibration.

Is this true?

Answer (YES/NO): NO